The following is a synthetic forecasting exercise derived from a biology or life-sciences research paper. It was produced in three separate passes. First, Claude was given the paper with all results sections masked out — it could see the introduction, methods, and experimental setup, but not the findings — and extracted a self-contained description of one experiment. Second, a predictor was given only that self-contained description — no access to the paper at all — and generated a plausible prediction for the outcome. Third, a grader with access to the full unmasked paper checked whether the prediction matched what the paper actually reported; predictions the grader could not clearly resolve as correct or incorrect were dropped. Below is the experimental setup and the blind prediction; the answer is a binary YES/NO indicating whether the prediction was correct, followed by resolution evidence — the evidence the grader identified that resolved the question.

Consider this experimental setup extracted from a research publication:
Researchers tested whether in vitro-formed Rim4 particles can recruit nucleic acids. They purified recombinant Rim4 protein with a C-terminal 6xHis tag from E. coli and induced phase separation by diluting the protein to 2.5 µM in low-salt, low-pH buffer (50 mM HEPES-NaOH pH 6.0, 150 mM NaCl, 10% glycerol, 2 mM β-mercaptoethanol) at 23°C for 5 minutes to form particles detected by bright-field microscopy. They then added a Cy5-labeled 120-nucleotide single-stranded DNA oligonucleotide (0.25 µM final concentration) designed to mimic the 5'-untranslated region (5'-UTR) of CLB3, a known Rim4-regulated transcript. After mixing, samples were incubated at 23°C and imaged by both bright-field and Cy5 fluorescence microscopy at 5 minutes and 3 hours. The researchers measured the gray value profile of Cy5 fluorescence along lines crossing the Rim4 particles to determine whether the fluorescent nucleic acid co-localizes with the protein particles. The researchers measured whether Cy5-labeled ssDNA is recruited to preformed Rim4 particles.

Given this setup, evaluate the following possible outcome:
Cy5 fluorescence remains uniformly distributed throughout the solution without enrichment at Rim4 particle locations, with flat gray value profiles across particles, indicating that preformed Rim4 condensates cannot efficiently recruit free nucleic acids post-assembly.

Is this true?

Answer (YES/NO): NO